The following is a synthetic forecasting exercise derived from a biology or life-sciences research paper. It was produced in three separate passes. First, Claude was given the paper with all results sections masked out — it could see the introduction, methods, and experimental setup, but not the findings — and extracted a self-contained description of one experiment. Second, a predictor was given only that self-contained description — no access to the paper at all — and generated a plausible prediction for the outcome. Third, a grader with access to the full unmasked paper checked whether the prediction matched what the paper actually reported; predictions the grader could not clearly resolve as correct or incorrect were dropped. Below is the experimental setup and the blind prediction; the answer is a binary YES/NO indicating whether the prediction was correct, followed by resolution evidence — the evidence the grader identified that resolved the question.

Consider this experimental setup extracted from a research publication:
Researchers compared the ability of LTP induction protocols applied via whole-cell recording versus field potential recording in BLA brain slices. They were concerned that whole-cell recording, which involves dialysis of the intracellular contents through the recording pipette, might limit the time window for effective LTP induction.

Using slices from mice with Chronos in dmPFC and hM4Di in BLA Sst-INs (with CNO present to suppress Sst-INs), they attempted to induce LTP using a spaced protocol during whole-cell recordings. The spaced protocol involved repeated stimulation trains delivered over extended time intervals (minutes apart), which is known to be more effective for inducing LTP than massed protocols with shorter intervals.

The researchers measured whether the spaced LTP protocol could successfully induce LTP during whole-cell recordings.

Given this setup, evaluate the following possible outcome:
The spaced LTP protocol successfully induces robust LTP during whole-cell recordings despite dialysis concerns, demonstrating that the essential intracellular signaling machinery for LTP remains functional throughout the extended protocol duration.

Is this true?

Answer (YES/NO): NO